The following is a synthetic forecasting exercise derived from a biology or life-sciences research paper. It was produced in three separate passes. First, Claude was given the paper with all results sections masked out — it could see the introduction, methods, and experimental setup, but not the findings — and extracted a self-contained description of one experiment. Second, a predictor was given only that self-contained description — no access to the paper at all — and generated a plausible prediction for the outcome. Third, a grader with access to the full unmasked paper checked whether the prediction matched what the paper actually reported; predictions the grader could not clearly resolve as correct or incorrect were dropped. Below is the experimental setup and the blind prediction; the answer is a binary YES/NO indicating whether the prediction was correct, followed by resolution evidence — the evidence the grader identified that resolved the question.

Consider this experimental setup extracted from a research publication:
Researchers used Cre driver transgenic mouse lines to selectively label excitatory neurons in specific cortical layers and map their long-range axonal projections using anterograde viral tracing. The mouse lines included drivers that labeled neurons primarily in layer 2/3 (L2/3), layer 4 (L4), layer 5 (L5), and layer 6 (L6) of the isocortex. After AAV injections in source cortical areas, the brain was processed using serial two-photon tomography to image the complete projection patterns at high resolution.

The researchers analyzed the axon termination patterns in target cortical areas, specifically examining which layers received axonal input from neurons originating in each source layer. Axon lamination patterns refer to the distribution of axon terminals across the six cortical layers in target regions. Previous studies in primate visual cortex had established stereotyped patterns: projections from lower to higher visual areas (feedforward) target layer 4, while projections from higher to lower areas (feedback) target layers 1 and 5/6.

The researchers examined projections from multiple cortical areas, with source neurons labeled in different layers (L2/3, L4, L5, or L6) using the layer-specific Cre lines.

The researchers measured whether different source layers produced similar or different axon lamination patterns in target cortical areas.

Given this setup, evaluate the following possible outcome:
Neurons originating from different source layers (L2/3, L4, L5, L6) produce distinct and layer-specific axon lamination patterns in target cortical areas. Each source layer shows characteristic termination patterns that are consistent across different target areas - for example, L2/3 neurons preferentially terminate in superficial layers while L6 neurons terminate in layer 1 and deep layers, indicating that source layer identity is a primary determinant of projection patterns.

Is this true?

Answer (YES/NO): NO